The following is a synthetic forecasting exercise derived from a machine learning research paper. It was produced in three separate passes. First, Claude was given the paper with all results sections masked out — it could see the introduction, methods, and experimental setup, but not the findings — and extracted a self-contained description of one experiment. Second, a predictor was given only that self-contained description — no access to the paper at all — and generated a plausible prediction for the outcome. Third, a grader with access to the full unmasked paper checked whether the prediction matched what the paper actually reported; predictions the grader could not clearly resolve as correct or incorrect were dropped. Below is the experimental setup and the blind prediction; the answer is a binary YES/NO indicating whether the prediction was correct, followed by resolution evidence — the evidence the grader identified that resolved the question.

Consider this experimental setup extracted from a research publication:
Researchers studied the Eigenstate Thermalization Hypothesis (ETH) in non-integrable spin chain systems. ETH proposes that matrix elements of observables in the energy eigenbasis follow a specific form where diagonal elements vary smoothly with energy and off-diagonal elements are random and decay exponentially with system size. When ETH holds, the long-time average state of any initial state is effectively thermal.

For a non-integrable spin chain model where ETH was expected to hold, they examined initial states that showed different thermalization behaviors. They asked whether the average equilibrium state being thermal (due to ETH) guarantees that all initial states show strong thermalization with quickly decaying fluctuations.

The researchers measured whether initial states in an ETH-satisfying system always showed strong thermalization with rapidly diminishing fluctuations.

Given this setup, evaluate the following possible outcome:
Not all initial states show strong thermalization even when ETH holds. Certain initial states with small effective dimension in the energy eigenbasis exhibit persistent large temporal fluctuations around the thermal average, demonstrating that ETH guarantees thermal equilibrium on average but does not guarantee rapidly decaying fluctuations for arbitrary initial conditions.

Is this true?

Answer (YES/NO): YES